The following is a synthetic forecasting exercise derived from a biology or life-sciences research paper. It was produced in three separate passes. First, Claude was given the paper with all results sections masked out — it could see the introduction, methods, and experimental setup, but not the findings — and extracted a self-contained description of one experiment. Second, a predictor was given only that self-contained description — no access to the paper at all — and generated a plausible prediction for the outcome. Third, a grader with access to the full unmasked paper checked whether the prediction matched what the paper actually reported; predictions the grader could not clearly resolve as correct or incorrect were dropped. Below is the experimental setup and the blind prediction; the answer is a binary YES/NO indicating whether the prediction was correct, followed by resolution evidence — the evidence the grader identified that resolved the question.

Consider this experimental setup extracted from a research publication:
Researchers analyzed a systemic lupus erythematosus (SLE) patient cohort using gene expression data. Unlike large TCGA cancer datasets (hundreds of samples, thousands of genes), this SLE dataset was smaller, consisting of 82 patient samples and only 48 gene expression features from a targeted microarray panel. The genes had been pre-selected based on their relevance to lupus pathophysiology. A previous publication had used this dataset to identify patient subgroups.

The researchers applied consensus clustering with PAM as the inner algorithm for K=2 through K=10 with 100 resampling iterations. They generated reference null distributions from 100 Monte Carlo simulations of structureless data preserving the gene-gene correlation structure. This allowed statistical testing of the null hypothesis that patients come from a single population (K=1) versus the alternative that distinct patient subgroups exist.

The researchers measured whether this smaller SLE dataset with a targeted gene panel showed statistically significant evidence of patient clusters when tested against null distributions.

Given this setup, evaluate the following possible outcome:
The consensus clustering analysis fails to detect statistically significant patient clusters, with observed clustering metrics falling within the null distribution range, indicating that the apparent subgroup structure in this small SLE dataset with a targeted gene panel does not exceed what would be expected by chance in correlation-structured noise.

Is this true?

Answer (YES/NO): YES